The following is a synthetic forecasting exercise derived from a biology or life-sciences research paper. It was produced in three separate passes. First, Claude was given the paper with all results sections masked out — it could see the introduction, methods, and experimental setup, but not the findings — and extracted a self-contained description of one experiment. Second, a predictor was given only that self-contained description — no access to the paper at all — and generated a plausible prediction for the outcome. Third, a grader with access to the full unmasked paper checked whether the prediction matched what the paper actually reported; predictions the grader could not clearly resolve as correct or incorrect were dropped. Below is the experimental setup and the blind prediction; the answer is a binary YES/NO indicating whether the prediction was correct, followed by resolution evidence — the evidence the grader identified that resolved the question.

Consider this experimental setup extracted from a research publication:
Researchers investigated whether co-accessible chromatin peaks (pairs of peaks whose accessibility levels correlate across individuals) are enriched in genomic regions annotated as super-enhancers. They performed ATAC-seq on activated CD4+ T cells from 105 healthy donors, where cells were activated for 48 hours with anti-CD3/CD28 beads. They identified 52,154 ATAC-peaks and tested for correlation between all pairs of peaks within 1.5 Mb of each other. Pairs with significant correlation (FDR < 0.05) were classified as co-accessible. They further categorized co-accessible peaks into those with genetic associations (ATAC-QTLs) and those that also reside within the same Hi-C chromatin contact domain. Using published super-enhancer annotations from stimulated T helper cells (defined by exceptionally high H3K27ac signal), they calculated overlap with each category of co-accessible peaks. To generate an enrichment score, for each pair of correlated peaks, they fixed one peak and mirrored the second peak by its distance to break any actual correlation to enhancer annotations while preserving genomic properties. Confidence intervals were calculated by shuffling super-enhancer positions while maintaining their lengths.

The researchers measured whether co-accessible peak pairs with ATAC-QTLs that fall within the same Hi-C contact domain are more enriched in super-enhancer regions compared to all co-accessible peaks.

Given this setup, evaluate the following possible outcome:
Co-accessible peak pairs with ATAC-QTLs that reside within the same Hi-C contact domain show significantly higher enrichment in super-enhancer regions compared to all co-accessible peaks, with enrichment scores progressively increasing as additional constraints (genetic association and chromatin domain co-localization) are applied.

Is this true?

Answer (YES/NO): YES